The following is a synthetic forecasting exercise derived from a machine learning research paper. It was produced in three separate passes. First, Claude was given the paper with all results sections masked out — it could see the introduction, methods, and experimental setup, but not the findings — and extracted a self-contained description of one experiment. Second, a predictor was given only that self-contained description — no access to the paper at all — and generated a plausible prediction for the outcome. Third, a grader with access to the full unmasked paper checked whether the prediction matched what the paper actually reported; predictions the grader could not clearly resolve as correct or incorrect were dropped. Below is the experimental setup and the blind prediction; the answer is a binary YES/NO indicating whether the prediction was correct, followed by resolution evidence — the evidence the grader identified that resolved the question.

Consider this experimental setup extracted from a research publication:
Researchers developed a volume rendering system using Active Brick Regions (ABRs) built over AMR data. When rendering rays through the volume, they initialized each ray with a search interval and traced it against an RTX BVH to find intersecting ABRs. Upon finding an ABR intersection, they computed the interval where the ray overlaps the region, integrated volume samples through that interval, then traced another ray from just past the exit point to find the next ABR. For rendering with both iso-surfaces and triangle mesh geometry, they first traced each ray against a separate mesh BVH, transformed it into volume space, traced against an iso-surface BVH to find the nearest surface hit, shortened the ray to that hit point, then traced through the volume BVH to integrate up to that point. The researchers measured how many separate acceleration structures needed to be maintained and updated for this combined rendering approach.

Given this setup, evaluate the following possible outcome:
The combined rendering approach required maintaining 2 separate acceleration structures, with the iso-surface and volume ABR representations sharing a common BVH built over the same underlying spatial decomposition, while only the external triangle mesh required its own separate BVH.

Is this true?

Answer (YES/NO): NO